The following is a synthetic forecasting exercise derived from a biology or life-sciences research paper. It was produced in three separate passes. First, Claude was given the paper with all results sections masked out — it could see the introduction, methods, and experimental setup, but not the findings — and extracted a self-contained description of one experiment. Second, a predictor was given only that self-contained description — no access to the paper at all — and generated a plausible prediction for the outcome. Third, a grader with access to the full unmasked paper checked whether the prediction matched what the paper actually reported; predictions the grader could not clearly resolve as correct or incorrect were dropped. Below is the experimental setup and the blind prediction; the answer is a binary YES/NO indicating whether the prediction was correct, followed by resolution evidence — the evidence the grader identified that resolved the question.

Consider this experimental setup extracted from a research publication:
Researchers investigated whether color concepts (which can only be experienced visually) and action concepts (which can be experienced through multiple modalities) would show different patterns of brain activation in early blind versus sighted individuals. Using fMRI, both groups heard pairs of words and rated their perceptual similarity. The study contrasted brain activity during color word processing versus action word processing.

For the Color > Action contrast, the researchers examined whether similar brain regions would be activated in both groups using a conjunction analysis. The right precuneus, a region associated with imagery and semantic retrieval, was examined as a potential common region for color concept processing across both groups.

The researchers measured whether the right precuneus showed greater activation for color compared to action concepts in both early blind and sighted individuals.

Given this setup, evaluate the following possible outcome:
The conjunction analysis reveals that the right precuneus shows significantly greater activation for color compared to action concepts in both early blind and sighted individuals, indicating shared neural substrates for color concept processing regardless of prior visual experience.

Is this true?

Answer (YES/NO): NO